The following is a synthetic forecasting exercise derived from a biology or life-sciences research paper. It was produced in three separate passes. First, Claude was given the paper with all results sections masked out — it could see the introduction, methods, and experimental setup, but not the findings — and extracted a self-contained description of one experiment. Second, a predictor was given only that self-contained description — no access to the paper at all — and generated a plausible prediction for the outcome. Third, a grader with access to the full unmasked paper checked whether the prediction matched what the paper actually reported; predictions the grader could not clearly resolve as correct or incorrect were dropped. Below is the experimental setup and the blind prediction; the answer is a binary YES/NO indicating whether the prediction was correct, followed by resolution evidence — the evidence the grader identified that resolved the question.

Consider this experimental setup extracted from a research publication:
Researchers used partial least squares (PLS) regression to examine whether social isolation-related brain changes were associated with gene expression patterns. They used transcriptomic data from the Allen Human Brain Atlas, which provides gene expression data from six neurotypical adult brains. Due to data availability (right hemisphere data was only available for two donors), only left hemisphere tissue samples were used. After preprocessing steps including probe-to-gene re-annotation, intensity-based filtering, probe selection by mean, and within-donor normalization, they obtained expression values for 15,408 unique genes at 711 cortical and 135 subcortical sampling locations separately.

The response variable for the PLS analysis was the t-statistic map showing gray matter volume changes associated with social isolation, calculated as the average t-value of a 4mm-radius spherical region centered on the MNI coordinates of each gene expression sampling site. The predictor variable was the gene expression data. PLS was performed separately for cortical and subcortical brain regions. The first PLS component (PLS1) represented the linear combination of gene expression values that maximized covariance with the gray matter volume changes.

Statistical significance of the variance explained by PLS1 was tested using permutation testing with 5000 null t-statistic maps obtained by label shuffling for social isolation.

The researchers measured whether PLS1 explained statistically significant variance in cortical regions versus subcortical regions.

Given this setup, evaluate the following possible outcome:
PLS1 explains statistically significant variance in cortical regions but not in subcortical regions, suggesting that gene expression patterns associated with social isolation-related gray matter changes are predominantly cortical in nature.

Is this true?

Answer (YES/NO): YES